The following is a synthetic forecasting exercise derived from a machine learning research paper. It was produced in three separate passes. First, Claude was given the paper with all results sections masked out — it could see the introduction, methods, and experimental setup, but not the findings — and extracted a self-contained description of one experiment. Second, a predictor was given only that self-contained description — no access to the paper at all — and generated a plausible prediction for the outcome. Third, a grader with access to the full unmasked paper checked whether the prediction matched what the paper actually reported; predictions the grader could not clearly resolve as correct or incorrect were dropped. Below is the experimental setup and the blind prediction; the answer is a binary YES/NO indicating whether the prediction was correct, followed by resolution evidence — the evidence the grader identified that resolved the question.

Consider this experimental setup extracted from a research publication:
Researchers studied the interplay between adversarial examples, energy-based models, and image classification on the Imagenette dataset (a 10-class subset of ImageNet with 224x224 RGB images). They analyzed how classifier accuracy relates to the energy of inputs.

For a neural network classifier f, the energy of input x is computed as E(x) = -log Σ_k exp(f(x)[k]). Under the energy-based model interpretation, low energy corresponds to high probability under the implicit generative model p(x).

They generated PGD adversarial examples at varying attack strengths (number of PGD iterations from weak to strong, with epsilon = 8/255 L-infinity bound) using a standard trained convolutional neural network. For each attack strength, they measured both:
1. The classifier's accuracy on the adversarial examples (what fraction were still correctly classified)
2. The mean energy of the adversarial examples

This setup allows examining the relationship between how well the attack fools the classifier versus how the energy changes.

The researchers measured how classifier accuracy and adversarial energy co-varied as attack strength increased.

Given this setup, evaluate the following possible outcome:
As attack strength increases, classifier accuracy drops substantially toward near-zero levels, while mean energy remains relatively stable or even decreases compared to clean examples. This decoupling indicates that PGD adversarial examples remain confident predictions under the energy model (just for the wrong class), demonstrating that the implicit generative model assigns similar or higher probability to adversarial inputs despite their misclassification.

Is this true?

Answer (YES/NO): YES